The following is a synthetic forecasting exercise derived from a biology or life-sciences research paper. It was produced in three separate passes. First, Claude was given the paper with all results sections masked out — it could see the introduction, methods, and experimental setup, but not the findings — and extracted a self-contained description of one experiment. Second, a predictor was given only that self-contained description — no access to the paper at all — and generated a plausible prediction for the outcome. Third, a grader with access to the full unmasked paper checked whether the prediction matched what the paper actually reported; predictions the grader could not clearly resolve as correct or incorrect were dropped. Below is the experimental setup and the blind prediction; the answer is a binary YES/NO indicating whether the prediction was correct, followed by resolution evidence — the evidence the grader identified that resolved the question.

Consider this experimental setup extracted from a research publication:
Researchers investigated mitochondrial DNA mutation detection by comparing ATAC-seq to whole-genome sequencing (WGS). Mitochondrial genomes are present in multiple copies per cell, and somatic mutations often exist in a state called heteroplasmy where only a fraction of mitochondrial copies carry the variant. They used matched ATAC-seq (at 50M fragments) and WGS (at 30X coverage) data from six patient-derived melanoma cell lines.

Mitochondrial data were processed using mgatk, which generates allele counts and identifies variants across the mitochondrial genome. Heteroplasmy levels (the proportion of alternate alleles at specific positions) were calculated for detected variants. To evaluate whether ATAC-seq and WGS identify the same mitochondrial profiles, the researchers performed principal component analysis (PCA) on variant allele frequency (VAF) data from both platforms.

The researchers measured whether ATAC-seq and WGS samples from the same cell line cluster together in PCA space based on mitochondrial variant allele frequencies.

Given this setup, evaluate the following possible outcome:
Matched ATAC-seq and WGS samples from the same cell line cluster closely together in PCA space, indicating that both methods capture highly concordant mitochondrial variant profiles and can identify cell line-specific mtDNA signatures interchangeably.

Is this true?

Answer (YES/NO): YES